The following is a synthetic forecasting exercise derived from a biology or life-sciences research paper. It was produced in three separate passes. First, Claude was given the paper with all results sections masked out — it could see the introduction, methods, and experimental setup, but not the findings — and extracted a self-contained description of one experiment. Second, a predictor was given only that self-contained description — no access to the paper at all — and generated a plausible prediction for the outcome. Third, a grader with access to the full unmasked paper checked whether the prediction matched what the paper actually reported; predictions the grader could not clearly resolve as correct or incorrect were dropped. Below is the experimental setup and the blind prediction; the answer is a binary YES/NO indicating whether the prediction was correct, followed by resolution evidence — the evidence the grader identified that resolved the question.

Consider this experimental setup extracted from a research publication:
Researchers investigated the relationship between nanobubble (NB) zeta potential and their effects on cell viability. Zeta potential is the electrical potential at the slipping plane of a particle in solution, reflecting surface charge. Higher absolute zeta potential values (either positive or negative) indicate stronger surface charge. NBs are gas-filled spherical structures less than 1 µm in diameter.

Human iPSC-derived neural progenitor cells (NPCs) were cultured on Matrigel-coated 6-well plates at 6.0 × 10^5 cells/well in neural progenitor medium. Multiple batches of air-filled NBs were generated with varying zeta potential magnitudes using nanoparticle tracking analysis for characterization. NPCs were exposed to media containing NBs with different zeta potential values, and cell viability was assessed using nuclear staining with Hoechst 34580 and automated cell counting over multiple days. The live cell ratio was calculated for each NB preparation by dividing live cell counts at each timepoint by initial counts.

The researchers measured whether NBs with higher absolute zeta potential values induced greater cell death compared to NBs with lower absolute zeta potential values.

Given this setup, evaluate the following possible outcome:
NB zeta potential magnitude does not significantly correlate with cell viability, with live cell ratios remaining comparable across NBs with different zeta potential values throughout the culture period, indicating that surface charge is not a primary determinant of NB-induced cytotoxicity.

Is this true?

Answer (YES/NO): NO